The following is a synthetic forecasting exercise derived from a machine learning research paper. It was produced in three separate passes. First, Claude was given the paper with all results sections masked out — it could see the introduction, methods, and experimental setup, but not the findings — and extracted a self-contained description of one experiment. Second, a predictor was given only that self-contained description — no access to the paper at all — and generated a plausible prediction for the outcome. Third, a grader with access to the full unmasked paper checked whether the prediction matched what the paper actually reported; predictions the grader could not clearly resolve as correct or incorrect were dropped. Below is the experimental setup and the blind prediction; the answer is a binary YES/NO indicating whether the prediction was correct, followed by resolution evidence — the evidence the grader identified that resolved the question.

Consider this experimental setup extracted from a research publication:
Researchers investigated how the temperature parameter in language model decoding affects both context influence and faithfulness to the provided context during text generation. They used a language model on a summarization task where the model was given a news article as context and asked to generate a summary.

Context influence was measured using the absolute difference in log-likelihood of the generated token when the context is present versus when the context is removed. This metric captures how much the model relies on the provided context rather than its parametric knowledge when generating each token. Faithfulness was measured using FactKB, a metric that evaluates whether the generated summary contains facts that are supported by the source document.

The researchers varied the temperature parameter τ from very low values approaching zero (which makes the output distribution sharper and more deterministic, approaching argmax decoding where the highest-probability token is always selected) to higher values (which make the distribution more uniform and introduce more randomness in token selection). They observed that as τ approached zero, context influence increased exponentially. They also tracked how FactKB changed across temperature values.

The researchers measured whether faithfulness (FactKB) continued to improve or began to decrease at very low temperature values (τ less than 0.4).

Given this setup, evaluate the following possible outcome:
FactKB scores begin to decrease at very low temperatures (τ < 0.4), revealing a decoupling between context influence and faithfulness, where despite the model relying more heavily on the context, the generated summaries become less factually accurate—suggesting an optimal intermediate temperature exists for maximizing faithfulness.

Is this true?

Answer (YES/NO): YES